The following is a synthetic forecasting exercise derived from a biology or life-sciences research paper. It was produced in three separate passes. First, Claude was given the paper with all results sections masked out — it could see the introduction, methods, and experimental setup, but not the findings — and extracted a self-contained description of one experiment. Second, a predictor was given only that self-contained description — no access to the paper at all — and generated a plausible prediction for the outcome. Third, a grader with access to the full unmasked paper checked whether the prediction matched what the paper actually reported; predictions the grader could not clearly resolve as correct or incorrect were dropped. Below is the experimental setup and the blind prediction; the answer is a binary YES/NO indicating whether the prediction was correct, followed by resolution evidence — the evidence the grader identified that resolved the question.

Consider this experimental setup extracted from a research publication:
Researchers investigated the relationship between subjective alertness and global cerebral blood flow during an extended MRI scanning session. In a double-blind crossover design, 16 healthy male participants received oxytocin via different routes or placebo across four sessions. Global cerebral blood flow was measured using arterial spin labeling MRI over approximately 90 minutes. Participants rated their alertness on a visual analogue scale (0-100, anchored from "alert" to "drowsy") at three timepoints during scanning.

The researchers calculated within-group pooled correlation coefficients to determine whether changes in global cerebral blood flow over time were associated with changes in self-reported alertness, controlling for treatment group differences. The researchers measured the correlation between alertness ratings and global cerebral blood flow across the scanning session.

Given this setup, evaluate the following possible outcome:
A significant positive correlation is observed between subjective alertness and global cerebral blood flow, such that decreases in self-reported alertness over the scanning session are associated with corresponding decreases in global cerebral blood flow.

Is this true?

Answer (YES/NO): NO